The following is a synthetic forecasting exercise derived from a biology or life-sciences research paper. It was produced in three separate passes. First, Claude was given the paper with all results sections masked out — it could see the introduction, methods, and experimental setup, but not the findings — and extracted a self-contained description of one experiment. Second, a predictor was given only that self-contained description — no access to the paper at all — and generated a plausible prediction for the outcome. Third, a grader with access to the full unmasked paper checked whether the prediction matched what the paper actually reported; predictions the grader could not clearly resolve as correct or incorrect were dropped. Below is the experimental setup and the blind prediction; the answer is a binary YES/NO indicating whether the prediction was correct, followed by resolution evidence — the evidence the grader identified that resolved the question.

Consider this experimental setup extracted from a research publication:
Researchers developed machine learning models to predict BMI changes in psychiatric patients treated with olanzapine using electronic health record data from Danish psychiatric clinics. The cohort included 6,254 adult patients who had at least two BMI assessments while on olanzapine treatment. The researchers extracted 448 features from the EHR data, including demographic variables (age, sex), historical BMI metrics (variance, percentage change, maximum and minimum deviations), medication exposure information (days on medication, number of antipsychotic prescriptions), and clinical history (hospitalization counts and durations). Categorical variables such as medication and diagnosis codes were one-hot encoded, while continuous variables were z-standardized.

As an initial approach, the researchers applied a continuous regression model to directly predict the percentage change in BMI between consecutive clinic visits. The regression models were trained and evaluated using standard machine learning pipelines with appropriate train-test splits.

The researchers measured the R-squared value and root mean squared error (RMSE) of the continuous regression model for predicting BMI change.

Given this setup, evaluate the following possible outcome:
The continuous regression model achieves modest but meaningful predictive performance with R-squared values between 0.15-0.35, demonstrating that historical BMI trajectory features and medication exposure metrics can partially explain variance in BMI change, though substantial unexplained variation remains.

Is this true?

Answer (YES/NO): NO